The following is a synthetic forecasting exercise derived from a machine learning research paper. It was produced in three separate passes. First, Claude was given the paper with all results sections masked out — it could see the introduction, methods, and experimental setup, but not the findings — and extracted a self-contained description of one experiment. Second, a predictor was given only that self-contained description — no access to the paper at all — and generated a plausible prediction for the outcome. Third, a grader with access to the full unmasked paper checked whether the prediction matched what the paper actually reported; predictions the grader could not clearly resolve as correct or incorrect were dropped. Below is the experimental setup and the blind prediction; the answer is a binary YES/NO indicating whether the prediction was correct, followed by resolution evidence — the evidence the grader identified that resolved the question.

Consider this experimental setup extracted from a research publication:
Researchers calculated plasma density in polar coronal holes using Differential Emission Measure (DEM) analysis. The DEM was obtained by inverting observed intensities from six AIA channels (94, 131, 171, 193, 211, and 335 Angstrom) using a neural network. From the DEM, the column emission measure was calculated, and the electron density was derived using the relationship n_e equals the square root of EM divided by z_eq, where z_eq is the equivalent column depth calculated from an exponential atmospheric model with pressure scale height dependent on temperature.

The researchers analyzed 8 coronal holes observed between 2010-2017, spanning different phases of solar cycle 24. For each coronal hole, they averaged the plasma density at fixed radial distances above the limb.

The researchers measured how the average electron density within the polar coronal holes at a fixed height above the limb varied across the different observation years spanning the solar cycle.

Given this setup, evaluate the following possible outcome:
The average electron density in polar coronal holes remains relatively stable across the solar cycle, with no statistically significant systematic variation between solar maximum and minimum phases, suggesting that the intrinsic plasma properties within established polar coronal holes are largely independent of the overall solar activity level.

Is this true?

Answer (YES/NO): YES